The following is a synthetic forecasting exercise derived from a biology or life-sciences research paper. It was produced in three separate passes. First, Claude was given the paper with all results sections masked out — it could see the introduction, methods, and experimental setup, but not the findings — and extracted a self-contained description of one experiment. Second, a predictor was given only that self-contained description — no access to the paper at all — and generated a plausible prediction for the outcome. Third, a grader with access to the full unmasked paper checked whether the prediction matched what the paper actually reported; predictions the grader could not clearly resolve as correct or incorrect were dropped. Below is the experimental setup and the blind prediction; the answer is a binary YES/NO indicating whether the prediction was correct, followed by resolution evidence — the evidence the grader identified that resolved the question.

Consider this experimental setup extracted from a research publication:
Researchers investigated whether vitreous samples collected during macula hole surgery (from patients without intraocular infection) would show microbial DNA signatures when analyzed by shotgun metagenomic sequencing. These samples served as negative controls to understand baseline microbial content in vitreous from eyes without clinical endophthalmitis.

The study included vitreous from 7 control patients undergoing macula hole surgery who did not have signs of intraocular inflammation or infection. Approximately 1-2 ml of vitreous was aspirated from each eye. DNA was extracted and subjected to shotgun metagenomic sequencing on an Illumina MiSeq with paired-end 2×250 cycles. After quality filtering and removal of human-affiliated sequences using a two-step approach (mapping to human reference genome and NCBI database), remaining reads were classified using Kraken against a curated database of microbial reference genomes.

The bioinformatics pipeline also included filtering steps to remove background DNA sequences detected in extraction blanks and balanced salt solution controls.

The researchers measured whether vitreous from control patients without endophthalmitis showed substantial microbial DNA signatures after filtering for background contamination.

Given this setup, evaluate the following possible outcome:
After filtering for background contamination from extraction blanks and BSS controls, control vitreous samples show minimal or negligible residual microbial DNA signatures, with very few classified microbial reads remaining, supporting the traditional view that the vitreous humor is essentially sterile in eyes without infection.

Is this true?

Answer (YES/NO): YES